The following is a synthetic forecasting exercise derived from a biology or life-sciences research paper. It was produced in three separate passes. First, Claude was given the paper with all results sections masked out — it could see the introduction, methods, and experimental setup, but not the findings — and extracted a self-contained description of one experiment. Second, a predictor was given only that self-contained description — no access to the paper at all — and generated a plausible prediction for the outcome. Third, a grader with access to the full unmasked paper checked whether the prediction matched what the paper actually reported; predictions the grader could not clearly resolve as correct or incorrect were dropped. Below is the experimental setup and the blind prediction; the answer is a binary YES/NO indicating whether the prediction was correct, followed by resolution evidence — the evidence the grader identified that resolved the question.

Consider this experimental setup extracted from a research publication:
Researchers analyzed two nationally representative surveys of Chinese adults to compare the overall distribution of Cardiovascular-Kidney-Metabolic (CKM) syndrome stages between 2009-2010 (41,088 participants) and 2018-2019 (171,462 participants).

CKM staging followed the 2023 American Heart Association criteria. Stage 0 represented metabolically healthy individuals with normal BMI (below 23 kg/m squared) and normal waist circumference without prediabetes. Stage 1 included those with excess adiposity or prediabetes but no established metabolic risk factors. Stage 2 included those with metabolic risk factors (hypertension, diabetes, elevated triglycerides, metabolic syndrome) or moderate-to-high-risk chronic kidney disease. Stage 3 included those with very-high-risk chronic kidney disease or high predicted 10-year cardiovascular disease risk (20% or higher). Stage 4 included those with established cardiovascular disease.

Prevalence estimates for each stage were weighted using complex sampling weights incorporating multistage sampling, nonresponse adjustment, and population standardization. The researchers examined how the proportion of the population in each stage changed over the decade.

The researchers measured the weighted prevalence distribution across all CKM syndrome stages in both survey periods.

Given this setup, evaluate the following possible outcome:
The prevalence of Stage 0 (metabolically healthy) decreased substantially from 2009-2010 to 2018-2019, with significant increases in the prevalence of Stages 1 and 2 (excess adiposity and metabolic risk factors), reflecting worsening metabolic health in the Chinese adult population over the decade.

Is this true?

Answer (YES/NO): NO